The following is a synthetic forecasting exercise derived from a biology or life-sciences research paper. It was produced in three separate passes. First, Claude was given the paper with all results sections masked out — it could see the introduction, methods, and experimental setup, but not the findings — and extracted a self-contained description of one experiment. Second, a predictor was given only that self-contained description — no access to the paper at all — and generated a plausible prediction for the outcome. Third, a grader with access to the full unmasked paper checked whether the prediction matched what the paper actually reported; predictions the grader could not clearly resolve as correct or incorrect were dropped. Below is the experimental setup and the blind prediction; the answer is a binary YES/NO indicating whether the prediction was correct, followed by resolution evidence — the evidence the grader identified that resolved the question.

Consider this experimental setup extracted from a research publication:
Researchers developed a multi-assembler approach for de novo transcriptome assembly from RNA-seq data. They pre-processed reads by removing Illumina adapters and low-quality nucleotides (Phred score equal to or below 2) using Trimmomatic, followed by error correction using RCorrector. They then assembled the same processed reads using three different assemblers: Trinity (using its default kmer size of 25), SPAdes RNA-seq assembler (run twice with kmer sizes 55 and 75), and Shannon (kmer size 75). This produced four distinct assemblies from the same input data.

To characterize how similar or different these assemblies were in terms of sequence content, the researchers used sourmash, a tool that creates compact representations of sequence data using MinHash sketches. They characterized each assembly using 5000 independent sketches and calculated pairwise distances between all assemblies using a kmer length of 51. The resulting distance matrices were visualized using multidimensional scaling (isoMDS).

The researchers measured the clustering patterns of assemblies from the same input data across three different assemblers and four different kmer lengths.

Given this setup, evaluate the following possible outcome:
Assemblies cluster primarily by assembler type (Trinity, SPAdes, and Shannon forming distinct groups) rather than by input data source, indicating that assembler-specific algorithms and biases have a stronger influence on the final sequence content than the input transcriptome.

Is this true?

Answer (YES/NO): YES